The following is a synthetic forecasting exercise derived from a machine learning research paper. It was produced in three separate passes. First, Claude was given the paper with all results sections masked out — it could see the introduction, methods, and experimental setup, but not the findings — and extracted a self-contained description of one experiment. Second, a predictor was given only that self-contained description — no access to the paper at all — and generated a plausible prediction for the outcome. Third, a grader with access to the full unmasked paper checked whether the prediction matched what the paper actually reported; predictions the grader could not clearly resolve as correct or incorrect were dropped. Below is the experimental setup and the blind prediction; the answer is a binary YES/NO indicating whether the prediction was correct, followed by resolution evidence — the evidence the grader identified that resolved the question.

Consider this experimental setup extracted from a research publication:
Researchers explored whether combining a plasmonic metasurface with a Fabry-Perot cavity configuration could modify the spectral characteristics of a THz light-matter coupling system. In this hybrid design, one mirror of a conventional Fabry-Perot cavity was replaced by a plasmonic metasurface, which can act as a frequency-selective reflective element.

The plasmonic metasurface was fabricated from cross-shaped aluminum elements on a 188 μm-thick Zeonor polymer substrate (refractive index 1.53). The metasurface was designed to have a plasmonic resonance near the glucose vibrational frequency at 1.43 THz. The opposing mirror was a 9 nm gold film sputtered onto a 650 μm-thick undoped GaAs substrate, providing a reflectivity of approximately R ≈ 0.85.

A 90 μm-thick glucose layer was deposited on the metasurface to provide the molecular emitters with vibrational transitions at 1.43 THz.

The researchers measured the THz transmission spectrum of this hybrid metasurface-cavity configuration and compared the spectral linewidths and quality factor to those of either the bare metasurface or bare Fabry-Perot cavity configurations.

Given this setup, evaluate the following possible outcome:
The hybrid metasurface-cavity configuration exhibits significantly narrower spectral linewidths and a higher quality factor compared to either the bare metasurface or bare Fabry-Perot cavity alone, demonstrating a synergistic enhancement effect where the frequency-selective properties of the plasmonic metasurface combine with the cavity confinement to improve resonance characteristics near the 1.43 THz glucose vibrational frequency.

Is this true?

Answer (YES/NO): NO